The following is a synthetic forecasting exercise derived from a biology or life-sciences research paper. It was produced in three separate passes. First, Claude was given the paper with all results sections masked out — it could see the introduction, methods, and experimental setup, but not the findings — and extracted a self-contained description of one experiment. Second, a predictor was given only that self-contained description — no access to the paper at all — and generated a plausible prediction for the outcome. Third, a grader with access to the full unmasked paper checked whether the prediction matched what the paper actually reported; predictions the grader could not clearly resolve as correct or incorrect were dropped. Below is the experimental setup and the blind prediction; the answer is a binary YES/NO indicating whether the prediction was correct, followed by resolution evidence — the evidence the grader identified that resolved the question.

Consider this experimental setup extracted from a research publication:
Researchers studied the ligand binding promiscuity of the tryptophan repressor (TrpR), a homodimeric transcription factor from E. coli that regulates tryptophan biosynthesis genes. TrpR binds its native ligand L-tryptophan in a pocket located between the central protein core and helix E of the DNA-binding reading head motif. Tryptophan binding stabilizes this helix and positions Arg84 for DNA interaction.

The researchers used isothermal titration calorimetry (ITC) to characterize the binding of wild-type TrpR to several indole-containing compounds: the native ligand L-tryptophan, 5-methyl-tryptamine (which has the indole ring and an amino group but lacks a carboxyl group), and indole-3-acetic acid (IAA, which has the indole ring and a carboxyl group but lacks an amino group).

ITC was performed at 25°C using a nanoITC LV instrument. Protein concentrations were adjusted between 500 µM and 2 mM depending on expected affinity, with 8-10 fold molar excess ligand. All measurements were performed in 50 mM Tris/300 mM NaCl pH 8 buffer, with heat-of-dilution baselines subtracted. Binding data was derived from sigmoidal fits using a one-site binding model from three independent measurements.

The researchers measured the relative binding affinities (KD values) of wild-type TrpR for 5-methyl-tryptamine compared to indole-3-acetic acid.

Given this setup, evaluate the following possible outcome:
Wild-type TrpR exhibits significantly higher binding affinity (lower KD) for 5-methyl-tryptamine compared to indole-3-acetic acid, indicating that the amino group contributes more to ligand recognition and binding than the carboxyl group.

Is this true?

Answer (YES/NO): YES